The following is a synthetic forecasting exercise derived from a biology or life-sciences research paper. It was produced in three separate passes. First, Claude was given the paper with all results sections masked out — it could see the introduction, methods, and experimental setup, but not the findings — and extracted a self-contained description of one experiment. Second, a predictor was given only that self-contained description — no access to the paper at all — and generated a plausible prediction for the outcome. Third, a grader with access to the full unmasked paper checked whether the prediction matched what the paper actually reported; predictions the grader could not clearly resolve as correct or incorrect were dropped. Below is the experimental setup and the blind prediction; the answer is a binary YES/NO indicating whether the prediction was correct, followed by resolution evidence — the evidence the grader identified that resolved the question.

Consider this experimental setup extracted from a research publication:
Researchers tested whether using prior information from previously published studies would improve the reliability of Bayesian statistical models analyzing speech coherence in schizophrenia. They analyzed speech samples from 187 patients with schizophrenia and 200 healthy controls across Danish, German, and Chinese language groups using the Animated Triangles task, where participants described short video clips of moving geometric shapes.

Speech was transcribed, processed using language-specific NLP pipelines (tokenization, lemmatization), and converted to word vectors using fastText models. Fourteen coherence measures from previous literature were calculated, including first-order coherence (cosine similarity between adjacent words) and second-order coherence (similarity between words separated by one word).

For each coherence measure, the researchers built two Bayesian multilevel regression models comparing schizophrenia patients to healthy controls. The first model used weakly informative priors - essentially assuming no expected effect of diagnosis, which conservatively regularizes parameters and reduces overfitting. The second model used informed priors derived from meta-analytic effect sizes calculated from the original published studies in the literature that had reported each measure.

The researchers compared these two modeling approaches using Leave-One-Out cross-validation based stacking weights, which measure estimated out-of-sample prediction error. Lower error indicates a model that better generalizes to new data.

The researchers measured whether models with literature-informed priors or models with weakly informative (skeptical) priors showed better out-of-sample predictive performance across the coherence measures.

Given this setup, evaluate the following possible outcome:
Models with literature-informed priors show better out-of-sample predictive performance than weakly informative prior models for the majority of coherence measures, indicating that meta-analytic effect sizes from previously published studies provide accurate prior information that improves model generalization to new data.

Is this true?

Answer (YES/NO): NO